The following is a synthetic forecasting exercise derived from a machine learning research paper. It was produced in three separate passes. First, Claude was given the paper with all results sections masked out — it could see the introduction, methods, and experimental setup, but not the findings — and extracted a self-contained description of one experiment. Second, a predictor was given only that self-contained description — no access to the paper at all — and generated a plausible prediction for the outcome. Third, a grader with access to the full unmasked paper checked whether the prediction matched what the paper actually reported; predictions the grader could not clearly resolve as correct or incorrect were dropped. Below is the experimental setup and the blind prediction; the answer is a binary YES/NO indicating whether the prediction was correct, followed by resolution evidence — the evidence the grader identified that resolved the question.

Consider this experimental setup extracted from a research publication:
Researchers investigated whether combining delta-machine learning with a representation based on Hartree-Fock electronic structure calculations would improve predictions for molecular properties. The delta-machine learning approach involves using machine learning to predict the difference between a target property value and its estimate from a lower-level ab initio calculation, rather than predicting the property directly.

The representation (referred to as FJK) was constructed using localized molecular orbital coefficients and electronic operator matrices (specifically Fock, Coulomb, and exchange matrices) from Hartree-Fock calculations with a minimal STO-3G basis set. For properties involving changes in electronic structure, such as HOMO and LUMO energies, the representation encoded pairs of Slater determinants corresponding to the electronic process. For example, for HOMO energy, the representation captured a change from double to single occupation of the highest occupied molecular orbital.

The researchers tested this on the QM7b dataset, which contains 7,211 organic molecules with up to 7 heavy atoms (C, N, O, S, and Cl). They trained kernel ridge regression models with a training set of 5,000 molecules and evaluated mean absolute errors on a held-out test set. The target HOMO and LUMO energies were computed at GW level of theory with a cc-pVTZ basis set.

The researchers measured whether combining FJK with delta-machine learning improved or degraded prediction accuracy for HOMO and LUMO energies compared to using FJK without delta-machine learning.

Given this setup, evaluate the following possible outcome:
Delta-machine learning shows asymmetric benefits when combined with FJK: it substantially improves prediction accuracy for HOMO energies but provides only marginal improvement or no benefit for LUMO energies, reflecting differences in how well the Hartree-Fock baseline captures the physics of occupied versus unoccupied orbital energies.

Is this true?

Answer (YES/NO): NO